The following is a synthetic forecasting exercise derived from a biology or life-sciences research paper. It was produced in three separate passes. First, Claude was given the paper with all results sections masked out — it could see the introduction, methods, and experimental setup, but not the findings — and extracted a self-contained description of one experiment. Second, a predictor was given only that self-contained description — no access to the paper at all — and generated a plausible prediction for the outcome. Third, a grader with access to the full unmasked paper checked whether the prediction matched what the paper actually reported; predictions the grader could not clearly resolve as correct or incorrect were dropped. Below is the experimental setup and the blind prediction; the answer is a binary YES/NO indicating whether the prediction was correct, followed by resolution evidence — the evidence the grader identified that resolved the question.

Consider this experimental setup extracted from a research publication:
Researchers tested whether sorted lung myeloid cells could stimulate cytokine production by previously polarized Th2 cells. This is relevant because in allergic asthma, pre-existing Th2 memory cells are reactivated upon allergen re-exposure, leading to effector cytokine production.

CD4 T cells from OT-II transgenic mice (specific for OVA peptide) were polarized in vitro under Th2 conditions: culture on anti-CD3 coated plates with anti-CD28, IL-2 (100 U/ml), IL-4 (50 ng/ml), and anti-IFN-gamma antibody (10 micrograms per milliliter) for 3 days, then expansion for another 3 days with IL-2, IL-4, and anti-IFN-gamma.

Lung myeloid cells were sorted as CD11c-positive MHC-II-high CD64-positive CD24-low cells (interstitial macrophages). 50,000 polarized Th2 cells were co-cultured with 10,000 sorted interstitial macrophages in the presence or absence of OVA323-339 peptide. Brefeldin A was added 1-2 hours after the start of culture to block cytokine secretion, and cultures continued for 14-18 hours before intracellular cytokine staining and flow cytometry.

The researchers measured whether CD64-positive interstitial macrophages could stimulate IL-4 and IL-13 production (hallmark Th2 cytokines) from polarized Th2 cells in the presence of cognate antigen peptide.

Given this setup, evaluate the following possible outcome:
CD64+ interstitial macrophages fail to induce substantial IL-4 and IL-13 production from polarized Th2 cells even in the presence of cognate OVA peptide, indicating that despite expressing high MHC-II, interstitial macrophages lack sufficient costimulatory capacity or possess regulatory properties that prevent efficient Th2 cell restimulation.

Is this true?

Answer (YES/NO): NO